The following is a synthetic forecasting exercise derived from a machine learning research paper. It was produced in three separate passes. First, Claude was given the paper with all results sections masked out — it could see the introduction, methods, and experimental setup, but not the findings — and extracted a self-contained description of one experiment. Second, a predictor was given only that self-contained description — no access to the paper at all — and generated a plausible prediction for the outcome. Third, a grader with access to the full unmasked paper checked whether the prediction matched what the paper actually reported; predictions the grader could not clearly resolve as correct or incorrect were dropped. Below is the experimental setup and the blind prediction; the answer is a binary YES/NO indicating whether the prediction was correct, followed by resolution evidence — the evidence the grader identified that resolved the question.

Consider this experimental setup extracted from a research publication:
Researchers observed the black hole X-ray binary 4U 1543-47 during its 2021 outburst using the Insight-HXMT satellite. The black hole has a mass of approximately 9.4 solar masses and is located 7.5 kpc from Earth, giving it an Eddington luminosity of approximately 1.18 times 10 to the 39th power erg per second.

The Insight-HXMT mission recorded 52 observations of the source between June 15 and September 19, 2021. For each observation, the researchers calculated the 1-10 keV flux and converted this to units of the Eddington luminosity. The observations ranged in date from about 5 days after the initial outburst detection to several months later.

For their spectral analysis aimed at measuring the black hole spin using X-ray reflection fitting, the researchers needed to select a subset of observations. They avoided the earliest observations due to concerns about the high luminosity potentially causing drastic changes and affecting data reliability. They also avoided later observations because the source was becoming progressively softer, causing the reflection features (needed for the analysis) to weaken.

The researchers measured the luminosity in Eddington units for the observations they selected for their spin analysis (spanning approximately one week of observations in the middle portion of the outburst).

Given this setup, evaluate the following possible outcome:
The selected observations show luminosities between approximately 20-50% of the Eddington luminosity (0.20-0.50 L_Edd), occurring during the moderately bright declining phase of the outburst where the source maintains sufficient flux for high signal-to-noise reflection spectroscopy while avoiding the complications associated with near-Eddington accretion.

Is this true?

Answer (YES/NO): NO